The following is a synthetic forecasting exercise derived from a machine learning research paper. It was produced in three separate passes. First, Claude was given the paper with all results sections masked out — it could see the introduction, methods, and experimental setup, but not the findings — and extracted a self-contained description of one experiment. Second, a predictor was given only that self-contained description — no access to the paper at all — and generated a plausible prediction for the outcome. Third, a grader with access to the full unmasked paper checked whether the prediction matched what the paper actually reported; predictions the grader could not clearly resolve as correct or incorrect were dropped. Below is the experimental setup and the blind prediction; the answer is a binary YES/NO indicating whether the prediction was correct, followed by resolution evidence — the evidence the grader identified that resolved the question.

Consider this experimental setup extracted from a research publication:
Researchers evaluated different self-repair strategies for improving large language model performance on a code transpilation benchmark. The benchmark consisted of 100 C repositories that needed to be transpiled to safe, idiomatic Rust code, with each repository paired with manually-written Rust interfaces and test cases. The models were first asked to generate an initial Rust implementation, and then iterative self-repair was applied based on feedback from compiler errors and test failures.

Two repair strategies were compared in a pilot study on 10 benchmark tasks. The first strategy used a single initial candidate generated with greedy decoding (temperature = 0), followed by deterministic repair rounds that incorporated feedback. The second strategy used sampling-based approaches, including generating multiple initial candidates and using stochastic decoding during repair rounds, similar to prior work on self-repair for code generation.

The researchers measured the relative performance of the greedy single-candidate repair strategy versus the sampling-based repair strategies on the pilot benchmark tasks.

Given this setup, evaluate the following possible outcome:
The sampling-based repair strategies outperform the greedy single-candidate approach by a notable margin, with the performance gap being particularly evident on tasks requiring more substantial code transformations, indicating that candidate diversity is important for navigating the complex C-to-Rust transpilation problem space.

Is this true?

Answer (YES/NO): NO